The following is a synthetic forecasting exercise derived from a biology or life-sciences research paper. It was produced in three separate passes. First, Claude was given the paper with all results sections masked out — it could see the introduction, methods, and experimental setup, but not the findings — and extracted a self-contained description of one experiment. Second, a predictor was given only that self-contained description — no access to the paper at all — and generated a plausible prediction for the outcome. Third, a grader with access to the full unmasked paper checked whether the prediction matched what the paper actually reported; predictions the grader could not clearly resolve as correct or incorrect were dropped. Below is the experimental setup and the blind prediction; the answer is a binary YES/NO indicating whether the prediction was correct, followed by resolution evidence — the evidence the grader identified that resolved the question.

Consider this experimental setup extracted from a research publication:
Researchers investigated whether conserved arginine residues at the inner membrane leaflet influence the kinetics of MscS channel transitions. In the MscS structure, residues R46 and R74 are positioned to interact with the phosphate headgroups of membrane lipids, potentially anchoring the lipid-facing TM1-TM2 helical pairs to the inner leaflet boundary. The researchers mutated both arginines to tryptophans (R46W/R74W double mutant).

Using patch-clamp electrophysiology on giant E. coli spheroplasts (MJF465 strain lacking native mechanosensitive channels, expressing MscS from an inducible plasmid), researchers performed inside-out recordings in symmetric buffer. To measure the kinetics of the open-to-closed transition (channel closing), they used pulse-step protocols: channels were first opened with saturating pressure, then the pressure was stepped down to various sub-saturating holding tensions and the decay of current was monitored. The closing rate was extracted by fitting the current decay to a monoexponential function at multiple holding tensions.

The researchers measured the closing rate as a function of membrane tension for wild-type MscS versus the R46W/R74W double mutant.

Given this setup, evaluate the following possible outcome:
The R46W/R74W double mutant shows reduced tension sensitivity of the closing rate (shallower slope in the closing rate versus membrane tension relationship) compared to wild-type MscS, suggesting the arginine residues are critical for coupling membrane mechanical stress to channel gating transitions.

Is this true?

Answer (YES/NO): NO